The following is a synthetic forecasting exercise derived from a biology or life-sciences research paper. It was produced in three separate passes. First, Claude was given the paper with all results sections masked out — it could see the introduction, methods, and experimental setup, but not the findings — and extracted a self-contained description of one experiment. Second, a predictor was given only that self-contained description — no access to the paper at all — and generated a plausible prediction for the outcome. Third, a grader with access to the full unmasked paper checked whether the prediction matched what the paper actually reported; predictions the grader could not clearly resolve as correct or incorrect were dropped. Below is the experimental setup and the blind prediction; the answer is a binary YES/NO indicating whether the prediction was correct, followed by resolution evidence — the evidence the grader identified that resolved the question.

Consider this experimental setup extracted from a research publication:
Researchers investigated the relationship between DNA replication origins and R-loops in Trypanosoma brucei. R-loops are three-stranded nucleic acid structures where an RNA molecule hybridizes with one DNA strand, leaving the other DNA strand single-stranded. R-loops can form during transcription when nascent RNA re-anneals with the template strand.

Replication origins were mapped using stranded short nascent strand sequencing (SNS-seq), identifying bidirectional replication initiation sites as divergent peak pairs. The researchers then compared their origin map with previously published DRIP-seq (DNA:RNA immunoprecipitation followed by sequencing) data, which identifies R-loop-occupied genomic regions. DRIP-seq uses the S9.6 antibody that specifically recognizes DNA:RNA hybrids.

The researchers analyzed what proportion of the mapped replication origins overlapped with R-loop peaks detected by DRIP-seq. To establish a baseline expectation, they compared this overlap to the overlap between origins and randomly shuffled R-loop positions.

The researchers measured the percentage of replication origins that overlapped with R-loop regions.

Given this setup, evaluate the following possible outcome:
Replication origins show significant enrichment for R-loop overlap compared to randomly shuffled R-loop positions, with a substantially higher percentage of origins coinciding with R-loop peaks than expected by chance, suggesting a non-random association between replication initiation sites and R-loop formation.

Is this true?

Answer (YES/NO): YES